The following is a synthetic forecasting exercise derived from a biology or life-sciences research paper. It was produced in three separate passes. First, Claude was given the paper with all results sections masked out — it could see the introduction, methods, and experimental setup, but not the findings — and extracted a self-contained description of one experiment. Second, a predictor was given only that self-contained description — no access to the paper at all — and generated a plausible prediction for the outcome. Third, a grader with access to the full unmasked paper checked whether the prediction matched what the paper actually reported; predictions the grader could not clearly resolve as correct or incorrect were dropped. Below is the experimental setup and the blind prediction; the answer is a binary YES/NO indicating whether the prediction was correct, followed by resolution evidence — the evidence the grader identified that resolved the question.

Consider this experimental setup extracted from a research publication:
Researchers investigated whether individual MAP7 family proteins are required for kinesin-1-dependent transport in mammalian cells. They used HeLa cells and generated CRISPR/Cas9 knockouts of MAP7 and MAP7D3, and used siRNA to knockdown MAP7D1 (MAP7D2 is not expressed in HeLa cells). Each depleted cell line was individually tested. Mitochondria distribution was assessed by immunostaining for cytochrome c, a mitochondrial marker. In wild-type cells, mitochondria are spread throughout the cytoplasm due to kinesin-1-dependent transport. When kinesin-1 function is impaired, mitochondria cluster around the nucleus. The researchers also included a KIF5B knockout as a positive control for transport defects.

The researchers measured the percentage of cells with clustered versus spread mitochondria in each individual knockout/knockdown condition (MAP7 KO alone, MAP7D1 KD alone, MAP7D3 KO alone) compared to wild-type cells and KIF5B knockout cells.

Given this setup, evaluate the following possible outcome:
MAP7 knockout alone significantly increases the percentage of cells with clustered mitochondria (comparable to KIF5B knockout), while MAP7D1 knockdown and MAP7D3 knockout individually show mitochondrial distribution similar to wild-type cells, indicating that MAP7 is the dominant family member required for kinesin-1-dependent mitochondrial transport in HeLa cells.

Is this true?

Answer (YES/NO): NO